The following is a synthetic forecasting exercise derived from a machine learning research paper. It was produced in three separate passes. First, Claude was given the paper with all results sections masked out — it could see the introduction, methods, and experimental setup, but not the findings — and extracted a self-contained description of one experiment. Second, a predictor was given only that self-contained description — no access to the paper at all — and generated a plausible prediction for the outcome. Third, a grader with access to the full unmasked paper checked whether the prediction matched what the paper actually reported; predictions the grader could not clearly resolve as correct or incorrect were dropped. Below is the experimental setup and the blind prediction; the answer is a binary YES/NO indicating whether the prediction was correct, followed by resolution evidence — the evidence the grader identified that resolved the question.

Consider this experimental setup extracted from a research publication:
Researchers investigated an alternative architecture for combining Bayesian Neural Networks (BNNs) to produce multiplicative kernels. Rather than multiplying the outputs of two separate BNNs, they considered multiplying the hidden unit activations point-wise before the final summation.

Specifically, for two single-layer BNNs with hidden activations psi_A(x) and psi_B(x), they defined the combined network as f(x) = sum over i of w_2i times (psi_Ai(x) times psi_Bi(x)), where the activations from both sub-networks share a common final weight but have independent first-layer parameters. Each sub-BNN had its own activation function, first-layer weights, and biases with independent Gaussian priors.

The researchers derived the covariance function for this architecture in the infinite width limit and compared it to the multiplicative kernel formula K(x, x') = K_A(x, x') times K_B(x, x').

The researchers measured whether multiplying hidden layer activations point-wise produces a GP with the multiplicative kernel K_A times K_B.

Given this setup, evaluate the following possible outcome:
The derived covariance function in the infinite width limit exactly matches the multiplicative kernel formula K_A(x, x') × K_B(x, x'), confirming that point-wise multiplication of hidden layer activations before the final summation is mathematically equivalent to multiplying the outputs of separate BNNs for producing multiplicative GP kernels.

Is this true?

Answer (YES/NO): NO